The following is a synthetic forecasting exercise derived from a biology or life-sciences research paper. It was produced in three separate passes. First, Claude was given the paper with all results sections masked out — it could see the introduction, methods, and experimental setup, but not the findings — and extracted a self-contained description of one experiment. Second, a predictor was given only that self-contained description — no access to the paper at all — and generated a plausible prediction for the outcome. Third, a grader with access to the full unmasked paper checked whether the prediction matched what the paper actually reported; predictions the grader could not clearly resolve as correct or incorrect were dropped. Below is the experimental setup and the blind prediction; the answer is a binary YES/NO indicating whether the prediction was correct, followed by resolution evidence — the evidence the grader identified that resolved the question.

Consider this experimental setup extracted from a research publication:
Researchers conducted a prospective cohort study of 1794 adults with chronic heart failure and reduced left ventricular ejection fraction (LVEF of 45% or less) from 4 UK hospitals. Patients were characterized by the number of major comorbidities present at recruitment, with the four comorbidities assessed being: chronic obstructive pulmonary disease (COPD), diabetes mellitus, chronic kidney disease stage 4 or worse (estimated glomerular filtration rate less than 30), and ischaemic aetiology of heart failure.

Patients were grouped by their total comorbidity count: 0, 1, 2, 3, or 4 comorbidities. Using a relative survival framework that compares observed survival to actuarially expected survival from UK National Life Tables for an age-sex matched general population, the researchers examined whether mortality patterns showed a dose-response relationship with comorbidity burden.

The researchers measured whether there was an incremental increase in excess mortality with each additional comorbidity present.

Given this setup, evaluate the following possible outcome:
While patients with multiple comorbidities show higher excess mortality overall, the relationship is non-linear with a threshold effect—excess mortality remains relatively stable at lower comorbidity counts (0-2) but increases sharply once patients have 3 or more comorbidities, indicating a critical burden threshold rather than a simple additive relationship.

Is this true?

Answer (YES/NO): NO